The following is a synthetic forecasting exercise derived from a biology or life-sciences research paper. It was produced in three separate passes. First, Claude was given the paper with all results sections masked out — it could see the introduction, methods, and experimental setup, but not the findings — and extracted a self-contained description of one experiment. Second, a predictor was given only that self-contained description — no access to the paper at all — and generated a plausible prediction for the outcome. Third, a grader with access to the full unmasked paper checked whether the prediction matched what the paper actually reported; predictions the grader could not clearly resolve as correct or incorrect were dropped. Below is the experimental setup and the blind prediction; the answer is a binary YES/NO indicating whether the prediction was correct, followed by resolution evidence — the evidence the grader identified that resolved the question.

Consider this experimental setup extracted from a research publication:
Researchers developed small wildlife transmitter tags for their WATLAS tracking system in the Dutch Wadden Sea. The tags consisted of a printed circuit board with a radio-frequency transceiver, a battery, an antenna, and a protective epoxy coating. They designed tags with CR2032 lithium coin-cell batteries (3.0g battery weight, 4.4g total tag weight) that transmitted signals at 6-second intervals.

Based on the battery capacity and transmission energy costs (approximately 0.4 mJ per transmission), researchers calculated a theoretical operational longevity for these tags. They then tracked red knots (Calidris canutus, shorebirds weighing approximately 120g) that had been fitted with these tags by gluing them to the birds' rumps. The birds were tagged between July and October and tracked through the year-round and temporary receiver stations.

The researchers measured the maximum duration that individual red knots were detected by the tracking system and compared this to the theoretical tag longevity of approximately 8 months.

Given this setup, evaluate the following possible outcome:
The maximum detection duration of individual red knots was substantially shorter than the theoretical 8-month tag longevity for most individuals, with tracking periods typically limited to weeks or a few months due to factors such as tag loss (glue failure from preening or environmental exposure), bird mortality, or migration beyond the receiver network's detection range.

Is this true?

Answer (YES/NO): NO